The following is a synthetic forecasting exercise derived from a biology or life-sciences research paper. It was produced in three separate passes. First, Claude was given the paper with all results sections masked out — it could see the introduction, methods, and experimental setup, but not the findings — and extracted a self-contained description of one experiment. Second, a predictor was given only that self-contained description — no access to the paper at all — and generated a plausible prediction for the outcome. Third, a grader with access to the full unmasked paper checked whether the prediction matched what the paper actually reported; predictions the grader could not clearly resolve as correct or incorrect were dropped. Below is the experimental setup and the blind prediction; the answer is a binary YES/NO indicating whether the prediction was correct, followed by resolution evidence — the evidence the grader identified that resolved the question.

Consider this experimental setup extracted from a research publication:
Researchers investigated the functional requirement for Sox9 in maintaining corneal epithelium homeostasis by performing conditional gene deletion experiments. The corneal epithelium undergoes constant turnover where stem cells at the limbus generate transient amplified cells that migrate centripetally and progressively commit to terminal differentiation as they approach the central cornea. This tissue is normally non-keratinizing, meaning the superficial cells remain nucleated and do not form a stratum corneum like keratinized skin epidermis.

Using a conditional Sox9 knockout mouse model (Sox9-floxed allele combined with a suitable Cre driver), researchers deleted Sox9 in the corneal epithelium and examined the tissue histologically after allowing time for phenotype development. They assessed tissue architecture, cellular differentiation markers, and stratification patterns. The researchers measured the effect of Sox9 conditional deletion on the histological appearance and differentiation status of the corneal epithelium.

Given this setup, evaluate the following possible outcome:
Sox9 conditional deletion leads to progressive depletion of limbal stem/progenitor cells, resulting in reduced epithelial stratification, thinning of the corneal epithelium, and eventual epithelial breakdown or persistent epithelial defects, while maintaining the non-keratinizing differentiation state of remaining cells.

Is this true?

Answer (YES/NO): NO